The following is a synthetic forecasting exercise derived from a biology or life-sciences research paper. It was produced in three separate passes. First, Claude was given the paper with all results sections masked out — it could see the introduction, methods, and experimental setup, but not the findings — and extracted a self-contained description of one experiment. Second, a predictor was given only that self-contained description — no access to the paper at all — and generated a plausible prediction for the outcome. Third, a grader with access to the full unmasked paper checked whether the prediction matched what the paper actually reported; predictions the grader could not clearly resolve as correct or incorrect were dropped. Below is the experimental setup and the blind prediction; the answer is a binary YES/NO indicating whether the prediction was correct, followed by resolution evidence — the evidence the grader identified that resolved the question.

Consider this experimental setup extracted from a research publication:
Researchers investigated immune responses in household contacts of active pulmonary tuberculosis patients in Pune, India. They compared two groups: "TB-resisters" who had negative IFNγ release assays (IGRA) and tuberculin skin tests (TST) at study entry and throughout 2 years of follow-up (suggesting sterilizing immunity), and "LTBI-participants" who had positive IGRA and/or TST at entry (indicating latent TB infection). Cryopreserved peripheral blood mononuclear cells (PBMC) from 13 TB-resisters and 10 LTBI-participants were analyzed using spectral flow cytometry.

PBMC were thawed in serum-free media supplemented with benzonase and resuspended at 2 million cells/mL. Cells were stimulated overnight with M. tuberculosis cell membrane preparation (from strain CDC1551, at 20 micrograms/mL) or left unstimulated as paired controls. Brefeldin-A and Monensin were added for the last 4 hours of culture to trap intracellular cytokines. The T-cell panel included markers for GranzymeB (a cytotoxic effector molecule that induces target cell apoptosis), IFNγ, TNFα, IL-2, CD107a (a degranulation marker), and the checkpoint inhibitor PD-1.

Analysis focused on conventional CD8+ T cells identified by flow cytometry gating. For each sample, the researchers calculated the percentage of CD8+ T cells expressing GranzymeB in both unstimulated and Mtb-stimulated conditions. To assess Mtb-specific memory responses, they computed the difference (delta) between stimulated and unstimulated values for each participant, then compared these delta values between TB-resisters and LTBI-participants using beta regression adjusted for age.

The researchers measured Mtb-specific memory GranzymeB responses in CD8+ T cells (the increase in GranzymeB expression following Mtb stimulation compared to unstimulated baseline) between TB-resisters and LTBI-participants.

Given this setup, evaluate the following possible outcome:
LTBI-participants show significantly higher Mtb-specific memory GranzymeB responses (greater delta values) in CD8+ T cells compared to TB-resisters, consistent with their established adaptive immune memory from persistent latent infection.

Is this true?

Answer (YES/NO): NO